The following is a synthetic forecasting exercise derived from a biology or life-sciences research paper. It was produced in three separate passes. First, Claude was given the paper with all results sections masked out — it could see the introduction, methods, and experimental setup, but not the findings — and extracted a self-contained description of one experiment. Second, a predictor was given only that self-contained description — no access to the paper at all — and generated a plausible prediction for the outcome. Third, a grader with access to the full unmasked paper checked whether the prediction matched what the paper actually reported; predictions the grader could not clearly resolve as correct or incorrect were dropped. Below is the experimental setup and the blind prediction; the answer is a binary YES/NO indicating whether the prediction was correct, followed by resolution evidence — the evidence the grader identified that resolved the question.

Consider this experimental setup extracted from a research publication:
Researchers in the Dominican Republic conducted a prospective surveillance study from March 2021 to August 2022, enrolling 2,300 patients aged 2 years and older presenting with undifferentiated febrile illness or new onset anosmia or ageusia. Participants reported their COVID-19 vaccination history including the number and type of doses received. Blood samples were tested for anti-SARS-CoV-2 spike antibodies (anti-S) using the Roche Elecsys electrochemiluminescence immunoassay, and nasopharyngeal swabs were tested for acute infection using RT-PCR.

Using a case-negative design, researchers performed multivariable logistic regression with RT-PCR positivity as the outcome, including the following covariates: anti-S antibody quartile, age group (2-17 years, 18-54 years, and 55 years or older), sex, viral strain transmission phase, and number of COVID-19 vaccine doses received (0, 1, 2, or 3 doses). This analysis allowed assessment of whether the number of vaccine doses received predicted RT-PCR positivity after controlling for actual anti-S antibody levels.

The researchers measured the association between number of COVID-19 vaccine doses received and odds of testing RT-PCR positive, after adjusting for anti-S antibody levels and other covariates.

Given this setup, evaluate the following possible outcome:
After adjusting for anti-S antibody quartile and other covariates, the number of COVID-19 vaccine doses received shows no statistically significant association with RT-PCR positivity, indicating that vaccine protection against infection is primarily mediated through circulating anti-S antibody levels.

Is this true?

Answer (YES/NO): YES